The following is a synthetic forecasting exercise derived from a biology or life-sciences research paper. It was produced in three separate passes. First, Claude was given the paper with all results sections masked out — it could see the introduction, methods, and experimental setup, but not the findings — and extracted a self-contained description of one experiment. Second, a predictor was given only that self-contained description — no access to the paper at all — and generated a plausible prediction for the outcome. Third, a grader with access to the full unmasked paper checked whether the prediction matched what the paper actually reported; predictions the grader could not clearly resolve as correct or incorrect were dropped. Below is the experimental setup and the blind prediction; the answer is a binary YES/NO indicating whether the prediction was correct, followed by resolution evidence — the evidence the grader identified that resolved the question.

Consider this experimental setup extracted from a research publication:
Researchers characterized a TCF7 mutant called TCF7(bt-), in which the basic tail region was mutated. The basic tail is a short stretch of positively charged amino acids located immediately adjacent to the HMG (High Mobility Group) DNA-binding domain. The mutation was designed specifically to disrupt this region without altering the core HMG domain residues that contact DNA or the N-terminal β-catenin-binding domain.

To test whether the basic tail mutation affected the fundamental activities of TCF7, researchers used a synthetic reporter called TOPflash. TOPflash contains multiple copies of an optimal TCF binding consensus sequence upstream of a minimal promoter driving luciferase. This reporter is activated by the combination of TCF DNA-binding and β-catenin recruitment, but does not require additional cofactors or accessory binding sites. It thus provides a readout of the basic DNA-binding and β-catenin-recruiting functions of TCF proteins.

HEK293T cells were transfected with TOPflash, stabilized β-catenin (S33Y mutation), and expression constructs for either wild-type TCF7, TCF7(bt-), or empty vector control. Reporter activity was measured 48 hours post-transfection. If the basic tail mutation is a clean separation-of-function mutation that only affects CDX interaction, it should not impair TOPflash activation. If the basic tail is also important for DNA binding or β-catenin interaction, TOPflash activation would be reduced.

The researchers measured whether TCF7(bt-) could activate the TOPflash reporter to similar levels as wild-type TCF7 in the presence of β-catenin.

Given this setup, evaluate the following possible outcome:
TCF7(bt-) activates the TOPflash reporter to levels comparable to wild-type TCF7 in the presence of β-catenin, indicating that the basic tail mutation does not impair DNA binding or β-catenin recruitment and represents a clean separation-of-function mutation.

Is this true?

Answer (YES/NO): YES